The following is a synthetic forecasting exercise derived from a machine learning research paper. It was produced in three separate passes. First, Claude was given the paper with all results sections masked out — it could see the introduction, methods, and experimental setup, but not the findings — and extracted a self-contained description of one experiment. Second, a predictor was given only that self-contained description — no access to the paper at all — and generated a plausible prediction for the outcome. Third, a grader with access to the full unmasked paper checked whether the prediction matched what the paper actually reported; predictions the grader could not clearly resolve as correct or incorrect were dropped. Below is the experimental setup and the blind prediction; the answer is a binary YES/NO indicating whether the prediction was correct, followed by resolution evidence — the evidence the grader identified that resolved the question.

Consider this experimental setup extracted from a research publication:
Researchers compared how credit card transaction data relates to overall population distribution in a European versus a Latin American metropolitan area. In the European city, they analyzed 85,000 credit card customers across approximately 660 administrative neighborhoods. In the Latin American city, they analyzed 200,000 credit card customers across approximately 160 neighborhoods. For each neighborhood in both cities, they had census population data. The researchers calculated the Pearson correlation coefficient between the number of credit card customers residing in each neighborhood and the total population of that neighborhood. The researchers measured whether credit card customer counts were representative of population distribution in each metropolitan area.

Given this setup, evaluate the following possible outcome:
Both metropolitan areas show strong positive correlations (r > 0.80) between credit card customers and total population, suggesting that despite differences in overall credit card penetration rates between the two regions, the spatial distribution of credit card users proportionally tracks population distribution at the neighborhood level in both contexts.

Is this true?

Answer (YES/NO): NO